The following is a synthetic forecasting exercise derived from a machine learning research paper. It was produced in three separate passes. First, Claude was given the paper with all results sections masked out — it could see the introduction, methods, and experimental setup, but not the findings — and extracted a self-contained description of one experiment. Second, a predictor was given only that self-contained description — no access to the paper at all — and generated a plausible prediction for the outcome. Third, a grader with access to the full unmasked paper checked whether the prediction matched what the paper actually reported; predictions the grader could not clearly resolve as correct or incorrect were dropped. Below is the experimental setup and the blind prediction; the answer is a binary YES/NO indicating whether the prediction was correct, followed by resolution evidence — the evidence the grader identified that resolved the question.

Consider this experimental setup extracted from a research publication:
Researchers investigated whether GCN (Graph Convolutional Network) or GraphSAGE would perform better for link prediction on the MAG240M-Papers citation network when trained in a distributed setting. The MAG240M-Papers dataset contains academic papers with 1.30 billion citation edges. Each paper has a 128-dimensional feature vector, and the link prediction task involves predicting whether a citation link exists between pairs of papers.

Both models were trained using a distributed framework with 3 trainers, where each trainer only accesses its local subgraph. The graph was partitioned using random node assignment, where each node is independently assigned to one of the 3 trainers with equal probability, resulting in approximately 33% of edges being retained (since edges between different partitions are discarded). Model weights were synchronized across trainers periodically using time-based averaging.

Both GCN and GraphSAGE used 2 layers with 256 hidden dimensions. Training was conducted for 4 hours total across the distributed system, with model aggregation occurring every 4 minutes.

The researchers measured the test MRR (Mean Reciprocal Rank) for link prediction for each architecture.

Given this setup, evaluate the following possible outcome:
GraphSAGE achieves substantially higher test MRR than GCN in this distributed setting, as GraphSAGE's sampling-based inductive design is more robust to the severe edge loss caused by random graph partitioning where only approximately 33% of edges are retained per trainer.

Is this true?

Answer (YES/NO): NO